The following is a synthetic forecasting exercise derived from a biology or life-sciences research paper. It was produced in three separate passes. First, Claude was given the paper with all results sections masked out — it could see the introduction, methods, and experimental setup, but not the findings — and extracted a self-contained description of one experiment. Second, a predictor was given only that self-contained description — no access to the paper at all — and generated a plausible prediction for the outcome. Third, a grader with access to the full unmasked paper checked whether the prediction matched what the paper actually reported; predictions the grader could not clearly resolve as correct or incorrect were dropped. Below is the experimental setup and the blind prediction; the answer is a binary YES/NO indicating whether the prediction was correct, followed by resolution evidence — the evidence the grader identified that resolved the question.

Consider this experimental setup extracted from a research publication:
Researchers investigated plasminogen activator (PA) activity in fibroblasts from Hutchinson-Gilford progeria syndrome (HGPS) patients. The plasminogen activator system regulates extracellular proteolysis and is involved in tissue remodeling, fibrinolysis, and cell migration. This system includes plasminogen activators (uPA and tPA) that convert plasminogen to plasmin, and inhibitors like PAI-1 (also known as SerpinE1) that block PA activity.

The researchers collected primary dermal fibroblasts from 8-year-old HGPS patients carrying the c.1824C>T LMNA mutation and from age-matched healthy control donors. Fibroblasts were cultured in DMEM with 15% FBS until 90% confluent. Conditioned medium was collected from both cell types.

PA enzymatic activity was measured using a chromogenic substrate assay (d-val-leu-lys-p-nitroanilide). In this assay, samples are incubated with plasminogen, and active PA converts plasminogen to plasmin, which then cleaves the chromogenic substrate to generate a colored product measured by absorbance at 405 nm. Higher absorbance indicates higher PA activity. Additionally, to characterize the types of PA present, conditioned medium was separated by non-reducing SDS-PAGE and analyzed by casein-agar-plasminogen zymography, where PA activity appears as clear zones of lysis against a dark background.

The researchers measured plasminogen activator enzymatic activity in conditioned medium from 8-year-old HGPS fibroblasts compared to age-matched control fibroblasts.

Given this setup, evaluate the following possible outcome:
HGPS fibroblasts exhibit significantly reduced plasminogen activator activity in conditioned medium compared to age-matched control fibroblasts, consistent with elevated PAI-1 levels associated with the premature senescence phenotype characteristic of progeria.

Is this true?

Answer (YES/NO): YES